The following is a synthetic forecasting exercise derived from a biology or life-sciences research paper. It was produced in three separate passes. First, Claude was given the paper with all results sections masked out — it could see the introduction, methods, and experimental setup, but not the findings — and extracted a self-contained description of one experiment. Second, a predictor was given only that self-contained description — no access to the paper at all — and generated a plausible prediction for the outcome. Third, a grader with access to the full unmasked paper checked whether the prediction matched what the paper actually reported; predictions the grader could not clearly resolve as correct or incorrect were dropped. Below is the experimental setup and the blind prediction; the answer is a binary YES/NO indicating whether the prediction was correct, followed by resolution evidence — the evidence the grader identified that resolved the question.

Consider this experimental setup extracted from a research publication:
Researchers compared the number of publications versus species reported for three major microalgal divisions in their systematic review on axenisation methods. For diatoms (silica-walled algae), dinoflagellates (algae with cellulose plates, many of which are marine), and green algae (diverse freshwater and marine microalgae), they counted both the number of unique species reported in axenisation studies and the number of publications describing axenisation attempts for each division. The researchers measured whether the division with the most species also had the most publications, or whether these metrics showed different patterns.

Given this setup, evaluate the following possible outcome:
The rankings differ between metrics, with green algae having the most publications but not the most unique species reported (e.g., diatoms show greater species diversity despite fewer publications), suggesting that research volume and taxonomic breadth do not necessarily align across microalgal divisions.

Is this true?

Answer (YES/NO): YES